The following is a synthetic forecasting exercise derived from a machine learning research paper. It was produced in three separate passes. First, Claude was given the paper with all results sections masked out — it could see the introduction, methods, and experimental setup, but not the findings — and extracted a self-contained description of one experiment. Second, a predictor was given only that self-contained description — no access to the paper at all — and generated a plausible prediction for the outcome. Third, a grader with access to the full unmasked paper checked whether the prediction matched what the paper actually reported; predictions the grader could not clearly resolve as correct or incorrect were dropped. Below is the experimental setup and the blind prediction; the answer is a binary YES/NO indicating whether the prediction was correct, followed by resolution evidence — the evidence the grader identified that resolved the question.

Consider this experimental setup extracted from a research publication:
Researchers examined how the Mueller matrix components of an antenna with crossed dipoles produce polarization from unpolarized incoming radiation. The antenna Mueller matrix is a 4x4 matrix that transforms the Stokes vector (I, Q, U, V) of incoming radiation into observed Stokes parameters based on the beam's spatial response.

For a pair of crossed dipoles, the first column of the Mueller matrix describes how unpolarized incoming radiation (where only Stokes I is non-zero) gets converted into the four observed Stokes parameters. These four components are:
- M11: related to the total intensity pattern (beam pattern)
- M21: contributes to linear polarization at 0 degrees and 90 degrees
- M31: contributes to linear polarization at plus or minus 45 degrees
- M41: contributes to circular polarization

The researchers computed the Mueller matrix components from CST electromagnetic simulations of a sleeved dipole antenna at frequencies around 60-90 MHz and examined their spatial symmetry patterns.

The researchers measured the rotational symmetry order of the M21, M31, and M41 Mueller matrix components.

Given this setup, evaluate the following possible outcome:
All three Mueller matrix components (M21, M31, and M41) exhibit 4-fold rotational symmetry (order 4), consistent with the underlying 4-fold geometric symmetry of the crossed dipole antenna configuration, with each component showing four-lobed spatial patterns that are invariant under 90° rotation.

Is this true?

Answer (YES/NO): NO